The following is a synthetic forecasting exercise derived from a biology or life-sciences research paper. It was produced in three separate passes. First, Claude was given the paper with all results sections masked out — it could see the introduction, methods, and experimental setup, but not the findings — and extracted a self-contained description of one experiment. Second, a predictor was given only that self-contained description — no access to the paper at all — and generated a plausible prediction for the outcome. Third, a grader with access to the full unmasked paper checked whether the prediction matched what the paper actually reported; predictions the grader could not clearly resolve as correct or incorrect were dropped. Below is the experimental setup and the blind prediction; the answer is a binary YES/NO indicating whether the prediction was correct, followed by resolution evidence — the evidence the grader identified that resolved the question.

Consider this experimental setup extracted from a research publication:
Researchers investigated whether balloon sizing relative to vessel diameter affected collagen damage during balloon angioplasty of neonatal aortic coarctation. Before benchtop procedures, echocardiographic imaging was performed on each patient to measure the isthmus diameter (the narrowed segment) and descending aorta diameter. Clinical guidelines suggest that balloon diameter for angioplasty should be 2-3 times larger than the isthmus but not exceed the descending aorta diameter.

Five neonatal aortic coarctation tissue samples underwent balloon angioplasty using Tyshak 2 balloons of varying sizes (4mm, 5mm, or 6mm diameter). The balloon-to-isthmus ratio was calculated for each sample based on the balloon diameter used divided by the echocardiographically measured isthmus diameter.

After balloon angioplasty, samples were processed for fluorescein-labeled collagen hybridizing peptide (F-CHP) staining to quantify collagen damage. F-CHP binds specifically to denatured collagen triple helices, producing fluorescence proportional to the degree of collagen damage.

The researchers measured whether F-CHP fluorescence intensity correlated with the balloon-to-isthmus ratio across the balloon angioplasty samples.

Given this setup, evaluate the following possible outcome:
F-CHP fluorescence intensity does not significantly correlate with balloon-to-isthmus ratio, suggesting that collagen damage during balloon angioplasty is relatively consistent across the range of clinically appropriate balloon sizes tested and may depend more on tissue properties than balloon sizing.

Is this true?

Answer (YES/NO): NO